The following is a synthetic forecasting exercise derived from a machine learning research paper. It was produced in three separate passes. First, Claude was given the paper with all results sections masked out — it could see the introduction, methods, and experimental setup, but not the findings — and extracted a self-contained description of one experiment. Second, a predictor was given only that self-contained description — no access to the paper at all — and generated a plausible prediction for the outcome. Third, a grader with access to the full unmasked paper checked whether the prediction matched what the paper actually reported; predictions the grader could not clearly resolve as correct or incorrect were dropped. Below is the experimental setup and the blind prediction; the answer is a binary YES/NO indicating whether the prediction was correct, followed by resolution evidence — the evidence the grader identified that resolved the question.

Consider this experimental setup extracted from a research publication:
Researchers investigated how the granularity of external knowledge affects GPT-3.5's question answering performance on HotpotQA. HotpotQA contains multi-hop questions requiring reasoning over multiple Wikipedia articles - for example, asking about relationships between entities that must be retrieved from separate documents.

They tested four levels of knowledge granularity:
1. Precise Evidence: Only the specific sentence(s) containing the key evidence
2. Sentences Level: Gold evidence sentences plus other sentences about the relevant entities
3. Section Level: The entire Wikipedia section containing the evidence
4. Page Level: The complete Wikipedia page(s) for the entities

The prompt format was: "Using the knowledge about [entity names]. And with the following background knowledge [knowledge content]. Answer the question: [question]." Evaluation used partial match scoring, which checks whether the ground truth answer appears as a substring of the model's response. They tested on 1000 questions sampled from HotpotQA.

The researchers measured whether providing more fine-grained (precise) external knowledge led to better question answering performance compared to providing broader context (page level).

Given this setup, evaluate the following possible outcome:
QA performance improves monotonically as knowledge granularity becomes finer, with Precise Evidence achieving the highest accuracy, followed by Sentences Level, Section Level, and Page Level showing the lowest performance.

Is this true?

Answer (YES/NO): NO